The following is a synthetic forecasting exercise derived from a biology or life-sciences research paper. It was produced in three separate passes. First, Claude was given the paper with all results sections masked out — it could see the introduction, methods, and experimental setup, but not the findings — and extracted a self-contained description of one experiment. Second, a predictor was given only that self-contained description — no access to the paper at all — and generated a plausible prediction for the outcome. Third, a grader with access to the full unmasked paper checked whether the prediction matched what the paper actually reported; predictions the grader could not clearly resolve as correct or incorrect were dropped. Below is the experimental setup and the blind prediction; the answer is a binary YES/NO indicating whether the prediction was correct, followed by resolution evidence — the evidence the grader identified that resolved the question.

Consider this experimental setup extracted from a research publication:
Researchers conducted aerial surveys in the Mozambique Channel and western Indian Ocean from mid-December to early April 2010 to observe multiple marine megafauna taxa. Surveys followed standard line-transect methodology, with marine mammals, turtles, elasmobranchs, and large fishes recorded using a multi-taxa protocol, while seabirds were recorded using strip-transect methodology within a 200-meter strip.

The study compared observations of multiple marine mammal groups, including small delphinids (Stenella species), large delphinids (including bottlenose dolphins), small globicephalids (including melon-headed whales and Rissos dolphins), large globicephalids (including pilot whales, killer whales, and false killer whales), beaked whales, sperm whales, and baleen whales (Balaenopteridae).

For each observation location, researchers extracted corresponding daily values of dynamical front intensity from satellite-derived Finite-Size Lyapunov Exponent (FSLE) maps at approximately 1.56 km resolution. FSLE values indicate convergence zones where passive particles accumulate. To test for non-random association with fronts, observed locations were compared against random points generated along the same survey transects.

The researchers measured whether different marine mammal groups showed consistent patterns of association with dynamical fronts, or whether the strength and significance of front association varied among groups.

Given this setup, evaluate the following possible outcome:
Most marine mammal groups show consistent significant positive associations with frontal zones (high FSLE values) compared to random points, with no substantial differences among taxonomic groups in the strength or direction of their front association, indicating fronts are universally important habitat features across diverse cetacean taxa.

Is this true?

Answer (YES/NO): NO